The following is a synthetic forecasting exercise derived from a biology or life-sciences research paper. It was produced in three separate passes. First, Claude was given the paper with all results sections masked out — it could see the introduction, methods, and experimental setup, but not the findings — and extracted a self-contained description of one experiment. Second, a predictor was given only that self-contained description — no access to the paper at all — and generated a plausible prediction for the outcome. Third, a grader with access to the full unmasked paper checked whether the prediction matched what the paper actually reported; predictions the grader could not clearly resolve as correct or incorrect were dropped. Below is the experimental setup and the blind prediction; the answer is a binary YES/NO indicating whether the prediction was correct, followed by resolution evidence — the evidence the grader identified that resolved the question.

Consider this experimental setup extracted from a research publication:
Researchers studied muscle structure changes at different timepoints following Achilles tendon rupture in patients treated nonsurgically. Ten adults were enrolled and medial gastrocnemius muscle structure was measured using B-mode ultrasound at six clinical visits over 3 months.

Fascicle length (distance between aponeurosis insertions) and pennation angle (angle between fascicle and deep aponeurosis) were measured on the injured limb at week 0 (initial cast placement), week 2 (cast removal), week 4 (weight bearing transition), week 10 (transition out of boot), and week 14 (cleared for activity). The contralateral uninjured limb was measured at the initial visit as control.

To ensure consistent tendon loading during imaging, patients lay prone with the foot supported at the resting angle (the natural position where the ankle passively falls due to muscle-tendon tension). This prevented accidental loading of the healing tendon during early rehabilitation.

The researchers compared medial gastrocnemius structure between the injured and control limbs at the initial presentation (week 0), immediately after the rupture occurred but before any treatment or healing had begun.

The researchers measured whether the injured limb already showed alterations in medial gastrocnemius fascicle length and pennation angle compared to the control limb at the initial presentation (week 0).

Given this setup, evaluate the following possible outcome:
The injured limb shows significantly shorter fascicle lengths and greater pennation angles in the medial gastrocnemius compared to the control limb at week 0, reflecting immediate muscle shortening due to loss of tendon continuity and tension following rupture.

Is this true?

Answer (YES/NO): YES